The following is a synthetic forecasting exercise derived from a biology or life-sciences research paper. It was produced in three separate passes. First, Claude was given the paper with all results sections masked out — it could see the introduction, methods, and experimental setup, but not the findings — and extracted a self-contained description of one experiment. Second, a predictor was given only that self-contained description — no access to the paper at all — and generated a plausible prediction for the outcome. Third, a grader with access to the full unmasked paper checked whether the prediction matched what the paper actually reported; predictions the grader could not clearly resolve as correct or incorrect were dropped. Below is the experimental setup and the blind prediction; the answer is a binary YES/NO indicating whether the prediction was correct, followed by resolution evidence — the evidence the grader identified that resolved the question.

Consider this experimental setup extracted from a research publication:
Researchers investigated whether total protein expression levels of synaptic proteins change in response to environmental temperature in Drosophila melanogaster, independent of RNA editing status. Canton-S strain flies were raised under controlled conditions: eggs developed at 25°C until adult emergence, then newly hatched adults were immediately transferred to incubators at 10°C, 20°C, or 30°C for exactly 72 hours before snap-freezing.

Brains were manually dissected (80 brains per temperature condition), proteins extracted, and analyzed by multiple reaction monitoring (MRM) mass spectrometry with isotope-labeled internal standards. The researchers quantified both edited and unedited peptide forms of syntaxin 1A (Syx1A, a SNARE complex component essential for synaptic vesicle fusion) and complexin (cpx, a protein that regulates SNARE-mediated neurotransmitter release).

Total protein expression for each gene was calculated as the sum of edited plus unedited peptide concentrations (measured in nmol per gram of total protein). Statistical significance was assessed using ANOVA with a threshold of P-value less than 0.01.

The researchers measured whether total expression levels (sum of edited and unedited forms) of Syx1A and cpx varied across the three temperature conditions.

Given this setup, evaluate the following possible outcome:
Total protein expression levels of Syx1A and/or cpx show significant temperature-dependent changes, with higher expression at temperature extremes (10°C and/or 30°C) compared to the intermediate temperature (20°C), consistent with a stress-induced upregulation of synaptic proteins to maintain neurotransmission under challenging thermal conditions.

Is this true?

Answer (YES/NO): NO